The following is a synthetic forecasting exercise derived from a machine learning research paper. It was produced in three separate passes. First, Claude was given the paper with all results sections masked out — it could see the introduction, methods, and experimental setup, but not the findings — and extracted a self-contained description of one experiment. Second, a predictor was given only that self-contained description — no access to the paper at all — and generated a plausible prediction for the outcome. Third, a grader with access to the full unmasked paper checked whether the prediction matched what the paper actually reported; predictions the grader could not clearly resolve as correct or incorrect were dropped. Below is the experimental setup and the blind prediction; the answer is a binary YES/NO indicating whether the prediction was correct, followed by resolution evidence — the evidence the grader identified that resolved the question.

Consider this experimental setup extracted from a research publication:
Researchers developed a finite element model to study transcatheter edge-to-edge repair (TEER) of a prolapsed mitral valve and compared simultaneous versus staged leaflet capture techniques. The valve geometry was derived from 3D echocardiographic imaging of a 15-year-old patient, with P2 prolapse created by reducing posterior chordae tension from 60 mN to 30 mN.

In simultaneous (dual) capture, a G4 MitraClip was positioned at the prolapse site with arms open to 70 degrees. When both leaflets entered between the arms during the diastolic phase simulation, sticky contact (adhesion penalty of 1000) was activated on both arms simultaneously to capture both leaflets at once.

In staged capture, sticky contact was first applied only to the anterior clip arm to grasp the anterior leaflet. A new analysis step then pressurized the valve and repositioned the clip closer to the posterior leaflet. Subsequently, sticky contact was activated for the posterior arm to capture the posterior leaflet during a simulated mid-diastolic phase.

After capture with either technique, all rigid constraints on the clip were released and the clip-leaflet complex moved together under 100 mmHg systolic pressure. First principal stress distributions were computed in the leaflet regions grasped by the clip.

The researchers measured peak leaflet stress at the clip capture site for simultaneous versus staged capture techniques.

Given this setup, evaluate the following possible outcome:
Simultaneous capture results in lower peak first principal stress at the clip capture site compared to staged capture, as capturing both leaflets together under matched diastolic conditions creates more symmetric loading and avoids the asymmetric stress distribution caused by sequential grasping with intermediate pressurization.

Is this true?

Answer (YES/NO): YES